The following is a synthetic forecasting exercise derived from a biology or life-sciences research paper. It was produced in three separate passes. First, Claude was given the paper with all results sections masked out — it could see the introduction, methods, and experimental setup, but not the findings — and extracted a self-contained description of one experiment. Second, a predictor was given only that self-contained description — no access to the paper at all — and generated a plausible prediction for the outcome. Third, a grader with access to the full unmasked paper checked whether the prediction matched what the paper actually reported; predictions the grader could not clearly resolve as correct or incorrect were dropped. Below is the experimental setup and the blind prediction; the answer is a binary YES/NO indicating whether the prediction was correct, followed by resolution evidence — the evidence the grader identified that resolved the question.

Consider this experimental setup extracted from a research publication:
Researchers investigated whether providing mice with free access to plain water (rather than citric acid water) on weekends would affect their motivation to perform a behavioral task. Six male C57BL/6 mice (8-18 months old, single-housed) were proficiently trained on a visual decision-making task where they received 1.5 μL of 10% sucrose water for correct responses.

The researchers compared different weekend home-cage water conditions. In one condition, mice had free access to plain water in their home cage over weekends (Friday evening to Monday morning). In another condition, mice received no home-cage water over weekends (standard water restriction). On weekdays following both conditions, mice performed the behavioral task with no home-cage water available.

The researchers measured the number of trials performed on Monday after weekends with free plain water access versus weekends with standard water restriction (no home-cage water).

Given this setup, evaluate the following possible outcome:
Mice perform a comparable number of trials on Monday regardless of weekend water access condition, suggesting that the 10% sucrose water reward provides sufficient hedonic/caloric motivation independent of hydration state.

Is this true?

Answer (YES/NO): NO